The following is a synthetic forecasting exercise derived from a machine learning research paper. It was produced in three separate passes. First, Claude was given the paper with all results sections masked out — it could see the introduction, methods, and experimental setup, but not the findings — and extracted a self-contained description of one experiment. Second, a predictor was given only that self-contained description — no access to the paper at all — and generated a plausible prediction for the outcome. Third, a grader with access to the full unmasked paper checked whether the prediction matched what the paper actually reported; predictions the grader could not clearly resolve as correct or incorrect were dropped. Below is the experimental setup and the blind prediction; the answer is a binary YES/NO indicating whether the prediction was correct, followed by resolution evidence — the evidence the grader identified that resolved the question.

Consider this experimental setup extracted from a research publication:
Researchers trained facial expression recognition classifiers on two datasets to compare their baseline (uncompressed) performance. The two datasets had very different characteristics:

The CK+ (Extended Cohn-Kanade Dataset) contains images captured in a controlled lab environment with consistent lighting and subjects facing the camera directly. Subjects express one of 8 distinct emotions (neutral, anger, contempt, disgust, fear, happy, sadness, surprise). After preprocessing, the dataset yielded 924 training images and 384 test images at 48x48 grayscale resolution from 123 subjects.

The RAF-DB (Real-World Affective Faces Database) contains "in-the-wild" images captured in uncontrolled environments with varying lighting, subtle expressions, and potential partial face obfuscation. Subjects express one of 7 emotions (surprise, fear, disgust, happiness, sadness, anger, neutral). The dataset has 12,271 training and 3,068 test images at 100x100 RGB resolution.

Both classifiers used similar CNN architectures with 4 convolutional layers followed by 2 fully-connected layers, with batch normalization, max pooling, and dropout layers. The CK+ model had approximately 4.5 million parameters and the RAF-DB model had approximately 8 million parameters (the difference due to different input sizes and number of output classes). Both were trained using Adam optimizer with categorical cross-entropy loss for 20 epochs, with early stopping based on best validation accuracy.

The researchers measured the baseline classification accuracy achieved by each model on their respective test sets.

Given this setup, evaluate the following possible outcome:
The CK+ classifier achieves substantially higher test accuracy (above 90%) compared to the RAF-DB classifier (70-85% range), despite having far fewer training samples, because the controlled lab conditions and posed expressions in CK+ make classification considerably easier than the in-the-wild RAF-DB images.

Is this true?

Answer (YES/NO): NO